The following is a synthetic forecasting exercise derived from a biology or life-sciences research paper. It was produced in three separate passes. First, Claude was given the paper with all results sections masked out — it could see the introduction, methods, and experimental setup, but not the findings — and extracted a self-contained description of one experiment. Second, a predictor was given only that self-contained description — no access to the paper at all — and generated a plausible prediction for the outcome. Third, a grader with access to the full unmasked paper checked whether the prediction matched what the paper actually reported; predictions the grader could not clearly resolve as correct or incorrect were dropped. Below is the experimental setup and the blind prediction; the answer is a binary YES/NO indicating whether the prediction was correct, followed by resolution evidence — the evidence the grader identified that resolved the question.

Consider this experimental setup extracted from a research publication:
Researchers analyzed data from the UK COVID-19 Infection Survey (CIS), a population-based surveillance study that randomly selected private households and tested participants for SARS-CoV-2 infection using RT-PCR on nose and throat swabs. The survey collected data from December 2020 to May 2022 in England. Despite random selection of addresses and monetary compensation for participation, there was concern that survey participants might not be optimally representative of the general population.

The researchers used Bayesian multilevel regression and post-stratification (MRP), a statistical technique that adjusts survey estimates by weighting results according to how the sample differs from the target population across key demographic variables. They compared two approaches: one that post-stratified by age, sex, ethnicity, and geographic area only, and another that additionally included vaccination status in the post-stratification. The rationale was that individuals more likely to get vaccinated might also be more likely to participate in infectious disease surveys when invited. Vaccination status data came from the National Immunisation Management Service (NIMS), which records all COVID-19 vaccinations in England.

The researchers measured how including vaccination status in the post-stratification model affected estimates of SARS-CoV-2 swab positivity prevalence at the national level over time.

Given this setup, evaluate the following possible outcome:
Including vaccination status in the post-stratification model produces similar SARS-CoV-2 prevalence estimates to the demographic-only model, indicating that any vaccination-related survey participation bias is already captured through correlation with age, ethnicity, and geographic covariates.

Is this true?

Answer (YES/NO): NO